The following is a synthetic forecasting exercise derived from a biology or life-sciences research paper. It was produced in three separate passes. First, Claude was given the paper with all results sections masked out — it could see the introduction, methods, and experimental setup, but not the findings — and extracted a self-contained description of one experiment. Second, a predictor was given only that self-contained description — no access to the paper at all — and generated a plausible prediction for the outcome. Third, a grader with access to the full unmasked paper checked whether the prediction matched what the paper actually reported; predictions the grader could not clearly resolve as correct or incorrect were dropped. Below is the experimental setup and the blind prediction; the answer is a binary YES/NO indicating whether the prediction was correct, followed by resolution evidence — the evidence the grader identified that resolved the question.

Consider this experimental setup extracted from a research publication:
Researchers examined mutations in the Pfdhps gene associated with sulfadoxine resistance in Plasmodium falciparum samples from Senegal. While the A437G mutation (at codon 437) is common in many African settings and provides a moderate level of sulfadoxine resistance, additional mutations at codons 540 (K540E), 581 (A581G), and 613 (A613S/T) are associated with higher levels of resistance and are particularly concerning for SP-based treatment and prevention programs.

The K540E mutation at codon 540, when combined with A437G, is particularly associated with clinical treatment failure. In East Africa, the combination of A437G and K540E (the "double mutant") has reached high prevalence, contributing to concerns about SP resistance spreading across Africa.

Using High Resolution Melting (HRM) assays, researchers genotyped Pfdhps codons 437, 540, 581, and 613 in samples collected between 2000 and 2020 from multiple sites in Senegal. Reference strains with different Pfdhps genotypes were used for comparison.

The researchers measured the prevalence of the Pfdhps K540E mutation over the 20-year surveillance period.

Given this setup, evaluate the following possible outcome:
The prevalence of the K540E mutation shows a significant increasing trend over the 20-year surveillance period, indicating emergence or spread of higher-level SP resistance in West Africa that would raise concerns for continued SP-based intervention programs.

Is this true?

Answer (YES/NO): NO